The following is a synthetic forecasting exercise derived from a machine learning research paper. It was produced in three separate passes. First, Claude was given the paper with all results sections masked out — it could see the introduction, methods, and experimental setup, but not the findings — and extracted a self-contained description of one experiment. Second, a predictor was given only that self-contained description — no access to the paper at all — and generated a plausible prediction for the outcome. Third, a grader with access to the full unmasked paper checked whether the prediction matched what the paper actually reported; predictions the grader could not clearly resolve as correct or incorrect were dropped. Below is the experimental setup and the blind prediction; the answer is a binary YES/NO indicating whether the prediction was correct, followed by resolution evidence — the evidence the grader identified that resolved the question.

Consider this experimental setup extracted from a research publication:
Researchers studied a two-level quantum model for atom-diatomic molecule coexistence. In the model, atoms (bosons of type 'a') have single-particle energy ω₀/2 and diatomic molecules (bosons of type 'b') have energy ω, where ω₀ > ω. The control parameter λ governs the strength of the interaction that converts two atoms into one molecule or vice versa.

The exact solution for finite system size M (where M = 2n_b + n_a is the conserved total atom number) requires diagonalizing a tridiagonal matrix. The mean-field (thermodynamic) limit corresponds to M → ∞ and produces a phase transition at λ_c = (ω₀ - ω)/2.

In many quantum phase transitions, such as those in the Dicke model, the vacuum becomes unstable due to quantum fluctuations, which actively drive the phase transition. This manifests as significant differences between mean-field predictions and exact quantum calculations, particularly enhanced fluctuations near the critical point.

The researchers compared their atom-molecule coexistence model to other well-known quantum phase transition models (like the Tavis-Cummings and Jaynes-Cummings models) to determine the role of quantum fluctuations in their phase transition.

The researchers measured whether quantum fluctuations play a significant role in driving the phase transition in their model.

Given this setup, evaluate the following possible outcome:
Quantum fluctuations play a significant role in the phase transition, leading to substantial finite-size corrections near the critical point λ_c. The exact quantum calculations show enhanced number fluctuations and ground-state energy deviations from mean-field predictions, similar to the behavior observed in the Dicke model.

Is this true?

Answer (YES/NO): NO